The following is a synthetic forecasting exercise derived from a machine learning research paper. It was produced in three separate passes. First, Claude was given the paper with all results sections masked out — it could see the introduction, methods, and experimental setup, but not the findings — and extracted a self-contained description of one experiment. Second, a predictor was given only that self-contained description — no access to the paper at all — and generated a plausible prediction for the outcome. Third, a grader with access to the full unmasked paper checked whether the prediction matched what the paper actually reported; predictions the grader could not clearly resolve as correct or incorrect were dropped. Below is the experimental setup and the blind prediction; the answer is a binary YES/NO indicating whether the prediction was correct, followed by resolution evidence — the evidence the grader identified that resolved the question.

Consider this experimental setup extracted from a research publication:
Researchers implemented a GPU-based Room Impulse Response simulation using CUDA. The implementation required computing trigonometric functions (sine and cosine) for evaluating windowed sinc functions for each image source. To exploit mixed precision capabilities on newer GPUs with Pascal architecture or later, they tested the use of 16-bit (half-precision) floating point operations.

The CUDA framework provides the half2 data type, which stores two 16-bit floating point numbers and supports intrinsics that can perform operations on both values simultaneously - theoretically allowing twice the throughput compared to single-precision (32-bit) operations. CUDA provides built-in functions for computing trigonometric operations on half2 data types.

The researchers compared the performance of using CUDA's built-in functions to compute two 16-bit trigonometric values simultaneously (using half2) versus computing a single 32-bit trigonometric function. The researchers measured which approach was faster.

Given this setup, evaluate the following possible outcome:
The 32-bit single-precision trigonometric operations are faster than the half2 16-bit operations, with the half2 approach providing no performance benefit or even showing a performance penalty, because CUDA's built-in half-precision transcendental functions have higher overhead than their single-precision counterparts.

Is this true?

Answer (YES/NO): YES